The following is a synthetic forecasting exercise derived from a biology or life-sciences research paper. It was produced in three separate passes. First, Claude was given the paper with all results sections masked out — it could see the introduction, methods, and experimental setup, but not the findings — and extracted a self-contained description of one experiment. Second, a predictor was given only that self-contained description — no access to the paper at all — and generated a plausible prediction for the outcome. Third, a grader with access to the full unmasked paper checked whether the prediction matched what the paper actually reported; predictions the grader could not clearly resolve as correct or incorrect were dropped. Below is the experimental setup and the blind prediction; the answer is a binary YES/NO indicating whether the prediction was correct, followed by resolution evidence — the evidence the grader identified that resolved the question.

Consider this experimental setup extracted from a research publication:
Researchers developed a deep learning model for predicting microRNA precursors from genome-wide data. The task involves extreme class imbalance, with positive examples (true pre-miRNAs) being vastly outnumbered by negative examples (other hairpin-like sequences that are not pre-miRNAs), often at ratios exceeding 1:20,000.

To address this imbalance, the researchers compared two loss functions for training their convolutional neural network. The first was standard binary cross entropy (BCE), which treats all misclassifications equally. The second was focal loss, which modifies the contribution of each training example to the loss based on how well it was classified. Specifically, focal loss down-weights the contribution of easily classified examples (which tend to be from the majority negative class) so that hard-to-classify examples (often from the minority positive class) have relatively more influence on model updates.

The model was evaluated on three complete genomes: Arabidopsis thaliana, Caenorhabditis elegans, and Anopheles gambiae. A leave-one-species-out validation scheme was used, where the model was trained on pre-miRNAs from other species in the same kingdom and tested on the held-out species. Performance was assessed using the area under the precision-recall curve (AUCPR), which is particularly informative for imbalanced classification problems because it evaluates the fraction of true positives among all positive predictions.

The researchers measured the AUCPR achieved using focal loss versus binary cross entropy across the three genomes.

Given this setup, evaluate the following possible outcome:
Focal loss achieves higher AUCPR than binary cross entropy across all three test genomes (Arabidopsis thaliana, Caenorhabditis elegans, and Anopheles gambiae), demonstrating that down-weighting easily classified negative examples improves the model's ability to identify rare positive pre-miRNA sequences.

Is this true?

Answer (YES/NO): YES